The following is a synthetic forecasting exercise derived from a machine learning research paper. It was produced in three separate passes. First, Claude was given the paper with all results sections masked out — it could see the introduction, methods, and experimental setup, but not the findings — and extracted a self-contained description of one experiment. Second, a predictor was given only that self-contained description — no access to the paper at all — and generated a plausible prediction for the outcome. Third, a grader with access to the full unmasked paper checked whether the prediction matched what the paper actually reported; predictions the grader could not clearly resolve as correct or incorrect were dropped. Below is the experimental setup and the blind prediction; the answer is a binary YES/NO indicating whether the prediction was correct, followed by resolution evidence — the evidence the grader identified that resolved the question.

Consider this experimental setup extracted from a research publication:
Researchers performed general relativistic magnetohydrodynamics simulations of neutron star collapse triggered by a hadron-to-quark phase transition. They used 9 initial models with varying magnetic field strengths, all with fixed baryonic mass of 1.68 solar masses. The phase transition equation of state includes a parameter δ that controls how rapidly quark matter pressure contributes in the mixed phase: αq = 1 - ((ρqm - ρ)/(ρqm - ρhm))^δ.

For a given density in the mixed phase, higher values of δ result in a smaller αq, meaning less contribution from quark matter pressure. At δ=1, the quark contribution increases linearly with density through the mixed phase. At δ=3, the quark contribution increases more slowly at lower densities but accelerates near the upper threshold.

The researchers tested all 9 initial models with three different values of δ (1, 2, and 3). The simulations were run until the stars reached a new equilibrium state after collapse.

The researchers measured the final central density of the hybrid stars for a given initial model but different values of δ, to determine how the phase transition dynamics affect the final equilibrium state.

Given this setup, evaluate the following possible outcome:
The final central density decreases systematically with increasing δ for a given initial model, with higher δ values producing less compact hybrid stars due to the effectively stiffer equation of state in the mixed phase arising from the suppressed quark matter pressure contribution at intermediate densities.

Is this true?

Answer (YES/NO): NO